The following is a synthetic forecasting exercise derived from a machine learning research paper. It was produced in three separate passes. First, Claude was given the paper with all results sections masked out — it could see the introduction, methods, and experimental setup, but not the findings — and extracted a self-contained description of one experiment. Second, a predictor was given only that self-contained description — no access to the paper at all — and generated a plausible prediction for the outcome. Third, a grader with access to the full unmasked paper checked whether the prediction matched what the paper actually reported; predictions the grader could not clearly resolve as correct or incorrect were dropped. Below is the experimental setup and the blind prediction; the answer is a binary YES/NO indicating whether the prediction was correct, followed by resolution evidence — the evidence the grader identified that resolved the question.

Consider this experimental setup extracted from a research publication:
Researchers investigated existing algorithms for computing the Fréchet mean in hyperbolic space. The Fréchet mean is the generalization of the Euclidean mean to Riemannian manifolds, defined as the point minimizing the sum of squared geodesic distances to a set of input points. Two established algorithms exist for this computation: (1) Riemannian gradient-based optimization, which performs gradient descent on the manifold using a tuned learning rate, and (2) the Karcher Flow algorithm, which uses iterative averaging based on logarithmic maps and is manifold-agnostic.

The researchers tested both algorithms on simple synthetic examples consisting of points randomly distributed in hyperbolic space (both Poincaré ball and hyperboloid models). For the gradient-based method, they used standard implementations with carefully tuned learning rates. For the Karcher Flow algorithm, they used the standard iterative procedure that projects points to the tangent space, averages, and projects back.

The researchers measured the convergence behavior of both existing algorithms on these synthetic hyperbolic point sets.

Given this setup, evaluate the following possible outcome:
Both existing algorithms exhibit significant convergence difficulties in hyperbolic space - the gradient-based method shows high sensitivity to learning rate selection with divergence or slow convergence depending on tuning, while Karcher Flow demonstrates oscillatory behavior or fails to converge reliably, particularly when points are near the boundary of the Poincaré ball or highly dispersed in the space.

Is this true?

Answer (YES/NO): NO